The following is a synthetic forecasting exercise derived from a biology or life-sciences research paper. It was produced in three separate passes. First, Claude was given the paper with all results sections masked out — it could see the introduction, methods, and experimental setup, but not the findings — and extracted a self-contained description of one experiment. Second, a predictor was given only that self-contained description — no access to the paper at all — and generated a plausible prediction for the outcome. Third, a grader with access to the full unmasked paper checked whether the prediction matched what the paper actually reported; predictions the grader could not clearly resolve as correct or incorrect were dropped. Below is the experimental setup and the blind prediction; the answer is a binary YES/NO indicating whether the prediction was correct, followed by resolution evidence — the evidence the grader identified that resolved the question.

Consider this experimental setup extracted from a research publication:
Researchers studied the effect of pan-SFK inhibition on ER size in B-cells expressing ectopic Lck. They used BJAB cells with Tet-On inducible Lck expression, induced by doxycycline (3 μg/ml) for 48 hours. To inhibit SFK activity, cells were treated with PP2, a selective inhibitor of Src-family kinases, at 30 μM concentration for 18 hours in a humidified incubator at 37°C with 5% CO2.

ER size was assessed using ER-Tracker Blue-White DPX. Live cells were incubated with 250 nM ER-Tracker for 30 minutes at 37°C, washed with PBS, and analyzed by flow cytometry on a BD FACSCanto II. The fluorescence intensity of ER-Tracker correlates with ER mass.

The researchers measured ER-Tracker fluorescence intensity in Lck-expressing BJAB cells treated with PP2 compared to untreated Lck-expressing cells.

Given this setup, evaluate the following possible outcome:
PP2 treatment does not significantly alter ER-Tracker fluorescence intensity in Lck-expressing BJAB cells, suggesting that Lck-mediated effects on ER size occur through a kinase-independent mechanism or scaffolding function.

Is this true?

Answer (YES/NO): NO